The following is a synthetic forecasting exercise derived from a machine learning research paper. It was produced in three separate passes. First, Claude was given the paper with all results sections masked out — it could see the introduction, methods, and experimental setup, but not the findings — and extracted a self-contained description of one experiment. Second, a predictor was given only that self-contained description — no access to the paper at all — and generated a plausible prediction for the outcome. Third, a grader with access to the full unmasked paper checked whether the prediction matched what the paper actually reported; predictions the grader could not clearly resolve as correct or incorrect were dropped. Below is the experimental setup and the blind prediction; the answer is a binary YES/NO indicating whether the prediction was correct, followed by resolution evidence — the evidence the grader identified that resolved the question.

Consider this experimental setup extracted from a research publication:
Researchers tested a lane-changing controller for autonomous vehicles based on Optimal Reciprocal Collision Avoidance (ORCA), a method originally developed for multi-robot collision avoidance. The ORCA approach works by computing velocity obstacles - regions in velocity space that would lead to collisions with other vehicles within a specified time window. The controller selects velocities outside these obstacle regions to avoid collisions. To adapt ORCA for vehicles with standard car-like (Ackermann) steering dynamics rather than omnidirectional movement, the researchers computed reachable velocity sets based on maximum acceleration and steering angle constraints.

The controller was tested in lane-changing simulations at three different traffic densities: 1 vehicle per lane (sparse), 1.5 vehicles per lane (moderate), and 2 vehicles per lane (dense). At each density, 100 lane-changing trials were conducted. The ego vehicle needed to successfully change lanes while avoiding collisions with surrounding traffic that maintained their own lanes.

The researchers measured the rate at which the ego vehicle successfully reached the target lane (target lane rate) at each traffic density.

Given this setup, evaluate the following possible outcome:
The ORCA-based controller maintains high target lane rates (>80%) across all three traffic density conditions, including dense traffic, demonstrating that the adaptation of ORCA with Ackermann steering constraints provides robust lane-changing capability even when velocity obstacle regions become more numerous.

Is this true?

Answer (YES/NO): NO